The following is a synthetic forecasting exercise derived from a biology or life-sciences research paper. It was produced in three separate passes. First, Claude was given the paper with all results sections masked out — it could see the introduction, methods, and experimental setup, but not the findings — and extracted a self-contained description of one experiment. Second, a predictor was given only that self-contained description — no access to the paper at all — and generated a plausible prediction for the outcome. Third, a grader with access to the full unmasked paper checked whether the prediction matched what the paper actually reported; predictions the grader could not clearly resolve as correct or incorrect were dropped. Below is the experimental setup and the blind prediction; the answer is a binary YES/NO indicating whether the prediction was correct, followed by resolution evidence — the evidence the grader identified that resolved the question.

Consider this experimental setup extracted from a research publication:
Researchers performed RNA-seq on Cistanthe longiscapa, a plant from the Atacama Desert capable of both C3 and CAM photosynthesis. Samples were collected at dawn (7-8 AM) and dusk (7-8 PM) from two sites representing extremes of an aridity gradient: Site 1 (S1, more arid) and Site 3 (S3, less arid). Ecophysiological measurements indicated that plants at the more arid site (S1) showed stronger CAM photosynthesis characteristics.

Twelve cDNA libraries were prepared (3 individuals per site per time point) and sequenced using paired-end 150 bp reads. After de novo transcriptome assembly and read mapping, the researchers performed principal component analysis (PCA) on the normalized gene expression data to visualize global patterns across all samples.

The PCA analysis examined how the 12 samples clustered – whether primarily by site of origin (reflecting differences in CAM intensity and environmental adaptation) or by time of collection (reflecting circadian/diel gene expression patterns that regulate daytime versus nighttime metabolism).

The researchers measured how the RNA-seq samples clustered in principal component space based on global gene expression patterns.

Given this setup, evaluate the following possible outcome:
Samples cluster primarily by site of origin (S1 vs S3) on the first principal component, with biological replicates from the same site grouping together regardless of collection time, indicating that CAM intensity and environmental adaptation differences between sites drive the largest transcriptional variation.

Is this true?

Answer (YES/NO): YES